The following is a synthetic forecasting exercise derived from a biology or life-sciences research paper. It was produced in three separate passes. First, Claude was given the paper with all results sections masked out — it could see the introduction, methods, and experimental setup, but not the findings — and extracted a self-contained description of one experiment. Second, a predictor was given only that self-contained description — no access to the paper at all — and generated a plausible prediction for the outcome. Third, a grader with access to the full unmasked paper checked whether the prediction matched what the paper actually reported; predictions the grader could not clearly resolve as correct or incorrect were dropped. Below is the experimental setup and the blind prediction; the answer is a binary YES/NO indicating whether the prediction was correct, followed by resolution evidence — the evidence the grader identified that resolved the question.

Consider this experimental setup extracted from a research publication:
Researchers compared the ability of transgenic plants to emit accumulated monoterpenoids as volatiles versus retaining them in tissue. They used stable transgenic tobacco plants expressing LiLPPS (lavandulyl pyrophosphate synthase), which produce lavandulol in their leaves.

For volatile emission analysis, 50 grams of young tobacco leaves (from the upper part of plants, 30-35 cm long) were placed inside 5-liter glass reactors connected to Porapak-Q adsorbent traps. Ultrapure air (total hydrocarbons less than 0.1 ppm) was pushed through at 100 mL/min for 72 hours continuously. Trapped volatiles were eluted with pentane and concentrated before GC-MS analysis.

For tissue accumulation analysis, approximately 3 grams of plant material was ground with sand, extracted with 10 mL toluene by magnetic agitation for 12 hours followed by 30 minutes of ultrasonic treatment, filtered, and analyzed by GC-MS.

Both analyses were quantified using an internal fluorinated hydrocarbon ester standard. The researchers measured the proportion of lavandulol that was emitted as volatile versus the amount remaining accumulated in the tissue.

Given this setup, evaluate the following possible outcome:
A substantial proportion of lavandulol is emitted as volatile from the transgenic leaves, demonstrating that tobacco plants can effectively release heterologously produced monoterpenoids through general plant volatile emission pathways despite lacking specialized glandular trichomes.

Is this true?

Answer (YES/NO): NO